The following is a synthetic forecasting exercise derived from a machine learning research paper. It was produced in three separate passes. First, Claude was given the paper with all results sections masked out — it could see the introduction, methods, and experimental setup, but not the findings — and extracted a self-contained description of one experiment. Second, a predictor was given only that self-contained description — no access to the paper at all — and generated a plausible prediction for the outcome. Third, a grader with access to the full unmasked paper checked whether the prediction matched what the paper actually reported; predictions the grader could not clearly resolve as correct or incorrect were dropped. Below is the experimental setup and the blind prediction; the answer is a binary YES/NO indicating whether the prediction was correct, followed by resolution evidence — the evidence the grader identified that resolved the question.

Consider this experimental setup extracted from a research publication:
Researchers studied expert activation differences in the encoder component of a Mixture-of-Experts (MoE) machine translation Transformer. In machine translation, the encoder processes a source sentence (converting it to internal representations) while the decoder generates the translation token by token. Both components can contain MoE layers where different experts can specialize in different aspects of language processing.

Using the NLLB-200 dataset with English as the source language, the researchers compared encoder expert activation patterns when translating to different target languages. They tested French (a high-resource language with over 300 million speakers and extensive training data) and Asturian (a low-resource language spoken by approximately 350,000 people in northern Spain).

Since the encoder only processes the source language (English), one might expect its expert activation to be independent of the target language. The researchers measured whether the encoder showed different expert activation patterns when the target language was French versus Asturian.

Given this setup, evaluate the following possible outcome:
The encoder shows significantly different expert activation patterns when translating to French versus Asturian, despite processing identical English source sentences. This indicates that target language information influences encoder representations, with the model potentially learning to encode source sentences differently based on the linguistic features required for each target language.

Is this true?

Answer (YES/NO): NO